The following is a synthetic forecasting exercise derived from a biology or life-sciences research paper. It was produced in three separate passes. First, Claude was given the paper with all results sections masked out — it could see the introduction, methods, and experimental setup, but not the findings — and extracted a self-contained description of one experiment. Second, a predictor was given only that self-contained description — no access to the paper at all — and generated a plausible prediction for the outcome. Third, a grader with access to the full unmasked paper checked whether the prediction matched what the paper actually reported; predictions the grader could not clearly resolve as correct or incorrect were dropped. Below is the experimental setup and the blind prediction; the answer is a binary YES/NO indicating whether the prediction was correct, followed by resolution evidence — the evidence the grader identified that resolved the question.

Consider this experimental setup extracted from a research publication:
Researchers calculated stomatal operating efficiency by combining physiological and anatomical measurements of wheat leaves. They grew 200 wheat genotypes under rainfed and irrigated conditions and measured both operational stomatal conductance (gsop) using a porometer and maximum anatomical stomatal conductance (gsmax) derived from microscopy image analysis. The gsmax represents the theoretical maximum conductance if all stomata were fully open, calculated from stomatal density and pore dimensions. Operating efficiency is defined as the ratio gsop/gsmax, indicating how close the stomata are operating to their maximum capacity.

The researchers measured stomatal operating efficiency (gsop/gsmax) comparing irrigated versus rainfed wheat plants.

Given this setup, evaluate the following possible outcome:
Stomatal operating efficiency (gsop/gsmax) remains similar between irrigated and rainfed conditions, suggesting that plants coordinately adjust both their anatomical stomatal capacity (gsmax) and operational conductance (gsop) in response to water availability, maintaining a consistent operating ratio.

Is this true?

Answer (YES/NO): NO